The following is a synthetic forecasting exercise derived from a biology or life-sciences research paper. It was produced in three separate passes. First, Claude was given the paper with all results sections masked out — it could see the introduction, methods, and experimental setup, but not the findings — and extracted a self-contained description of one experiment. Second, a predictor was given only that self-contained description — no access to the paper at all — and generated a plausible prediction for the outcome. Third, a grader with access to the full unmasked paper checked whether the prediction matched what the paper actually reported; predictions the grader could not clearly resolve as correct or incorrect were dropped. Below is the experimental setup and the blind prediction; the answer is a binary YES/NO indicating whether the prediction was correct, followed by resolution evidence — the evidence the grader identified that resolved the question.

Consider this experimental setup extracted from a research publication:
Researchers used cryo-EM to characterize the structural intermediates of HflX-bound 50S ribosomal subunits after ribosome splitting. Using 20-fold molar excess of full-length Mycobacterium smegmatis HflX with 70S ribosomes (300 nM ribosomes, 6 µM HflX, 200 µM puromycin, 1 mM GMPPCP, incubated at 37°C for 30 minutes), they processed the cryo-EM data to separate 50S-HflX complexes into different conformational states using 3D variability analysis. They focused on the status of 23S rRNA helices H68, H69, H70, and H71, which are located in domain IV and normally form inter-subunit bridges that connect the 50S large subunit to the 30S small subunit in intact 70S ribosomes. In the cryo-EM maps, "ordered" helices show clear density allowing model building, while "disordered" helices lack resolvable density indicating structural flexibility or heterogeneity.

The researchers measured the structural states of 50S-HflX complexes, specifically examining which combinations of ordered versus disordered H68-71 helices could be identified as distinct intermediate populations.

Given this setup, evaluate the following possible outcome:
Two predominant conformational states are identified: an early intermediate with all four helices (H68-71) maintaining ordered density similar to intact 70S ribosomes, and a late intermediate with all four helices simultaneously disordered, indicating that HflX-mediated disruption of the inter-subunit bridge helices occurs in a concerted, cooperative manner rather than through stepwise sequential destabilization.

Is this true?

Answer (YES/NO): NO